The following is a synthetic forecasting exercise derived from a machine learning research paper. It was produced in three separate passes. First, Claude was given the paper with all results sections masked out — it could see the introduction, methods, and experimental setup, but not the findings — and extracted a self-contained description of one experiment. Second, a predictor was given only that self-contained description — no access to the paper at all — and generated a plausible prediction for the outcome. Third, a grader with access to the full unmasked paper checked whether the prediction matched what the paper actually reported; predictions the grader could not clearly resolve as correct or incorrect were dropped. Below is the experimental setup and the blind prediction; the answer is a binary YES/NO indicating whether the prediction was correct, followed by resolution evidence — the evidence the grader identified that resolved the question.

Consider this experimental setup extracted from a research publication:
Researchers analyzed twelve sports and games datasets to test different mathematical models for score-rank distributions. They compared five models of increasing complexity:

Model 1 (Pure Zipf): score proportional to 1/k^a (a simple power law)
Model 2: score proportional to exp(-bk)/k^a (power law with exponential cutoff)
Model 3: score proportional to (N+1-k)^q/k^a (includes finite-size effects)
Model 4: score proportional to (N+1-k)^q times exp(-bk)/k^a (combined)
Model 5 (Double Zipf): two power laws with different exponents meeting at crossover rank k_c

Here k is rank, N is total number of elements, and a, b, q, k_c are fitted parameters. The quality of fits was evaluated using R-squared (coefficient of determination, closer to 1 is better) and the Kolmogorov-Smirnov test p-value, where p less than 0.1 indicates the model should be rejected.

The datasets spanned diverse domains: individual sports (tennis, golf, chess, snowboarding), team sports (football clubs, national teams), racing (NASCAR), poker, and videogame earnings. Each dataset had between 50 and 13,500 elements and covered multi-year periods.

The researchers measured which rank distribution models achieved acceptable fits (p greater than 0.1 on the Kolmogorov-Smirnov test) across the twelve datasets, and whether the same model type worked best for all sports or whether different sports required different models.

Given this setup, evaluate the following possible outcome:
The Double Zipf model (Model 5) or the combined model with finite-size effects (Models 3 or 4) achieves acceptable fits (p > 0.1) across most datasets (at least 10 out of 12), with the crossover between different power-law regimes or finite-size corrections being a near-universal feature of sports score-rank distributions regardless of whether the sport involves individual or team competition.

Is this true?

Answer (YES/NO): NO